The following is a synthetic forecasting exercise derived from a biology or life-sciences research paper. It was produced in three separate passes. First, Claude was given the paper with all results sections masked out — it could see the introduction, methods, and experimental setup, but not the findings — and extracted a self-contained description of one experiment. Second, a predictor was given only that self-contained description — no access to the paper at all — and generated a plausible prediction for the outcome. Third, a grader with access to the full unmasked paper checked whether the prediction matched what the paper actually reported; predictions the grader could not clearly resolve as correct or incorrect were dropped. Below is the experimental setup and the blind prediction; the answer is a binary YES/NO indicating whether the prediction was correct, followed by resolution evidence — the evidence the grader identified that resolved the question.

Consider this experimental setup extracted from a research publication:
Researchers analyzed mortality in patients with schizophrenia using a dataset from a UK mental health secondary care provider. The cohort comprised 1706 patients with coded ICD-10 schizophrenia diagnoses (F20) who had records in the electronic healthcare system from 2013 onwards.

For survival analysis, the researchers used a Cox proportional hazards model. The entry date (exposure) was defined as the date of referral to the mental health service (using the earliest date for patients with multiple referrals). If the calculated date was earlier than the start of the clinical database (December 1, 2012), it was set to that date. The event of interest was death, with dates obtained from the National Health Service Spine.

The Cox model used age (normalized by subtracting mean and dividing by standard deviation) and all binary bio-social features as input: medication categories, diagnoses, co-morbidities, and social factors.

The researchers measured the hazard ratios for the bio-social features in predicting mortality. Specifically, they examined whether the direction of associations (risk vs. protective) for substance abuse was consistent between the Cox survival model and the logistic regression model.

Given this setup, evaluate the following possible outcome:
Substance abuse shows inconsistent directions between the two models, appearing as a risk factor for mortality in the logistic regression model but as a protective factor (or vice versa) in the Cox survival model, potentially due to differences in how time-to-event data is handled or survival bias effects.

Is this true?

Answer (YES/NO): NO